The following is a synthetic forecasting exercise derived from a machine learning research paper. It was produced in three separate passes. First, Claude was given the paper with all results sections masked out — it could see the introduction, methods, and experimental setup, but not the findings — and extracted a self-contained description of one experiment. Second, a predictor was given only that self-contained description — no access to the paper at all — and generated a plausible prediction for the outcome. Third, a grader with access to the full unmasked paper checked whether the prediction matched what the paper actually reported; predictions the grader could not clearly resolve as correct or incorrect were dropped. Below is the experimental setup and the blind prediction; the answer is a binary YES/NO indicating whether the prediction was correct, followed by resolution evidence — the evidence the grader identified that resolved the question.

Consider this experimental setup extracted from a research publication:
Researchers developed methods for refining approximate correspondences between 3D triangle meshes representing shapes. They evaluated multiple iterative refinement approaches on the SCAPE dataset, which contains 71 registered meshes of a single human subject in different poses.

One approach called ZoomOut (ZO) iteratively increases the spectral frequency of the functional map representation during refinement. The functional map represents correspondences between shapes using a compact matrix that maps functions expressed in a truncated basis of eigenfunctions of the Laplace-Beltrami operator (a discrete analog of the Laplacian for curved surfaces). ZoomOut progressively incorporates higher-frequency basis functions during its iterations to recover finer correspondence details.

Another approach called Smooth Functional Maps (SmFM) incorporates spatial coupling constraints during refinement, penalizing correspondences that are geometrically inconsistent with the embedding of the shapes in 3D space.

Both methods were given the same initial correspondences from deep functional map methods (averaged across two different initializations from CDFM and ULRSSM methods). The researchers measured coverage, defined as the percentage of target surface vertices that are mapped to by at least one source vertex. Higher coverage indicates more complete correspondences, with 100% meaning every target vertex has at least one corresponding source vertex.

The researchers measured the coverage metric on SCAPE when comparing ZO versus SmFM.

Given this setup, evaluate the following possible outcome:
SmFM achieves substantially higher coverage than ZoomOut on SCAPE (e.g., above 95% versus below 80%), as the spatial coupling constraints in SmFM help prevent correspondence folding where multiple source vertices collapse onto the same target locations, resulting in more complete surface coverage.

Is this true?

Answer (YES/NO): NO